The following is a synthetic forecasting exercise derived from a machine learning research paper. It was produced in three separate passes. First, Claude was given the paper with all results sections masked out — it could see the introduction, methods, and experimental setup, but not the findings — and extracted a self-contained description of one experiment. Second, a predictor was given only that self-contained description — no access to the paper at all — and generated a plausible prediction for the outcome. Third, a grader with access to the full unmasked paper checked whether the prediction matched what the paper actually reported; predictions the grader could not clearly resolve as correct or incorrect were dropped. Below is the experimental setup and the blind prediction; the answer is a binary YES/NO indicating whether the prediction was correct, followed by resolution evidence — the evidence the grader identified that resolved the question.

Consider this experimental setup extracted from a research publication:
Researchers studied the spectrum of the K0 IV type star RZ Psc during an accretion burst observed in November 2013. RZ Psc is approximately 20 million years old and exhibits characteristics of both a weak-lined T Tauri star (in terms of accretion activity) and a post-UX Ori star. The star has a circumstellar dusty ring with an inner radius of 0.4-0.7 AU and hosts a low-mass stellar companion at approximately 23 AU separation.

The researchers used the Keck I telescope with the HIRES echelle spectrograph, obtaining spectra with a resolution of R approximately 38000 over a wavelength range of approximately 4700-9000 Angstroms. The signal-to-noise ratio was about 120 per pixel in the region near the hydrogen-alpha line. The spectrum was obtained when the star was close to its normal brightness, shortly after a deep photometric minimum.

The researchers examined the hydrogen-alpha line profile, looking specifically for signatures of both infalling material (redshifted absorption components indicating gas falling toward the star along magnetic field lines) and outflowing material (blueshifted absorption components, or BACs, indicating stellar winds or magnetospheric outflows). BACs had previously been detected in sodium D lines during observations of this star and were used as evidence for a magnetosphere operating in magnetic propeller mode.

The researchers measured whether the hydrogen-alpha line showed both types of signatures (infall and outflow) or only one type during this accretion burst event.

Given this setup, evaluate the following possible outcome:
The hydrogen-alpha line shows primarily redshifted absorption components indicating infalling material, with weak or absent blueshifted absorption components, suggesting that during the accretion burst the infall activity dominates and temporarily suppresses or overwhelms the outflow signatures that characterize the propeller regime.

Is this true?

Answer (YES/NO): YES